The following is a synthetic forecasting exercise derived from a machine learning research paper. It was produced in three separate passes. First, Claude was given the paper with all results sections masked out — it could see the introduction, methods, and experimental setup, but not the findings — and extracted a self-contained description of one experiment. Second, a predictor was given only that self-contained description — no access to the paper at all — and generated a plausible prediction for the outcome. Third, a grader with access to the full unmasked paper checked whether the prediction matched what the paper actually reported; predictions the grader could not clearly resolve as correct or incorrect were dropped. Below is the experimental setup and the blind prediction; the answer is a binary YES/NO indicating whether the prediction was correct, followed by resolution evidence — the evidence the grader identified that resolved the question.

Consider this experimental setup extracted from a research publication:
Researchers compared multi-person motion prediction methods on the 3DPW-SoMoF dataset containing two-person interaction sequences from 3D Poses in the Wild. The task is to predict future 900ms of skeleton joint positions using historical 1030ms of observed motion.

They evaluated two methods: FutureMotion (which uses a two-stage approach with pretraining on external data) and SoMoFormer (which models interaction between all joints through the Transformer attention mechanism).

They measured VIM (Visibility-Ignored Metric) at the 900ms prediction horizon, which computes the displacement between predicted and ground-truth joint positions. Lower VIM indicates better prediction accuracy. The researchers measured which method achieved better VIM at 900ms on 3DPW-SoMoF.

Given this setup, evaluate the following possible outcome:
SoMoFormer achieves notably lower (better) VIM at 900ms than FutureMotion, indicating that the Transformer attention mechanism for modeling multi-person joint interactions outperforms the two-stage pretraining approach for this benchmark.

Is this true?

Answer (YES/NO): YES